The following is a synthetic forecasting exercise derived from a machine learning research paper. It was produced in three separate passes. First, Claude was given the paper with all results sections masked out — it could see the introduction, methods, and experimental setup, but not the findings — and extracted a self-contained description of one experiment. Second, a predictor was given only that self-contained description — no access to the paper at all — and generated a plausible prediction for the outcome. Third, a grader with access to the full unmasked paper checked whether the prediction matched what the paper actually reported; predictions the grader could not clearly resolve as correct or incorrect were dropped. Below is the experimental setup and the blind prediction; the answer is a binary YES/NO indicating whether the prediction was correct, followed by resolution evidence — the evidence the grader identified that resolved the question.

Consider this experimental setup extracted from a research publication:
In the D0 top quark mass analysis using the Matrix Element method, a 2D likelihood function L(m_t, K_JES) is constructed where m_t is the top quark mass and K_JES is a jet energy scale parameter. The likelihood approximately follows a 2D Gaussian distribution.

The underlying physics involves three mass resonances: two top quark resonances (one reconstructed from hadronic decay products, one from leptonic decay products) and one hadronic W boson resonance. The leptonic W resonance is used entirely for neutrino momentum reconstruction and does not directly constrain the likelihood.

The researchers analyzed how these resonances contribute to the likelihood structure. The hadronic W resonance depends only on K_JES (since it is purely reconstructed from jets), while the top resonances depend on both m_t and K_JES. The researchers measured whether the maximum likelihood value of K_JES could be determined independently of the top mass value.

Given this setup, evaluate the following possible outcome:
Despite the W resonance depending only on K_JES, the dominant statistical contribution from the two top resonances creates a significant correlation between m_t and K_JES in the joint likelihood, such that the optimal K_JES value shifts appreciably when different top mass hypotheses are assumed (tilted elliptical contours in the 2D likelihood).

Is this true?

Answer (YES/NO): NO